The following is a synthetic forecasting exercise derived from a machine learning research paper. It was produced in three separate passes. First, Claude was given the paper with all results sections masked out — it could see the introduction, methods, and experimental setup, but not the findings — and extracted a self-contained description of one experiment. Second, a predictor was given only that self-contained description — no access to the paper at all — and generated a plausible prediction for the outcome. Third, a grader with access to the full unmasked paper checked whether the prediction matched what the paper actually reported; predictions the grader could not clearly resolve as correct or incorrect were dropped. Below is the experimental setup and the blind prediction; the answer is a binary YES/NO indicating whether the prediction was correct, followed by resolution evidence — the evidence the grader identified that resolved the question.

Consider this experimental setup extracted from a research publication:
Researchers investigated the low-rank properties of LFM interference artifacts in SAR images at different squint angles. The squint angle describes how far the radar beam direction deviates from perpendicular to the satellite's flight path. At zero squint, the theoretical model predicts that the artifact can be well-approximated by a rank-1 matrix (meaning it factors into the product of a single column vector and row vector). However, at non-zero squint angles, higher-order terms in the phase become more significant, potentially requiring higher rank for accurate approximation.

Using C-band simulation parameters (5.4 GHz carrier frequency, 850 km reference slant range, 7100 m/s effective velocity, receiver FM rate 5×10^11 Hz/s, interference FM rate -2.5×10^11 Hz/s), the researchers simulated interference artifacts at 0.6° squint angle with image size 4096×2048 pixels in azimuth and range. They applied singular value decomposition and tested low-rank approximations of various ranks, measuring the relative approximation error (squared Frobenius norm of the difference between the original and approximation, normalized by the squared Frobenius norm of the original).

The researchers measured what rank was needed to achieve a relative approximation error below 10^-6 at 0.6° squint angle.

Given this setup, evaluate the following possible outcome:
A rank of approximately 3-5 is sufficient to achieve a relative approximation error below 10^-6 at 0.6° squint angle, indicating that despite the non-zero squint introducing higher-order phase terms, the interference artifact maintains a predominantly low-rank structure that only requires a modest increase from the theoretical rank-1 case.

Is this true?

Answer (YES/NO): NO